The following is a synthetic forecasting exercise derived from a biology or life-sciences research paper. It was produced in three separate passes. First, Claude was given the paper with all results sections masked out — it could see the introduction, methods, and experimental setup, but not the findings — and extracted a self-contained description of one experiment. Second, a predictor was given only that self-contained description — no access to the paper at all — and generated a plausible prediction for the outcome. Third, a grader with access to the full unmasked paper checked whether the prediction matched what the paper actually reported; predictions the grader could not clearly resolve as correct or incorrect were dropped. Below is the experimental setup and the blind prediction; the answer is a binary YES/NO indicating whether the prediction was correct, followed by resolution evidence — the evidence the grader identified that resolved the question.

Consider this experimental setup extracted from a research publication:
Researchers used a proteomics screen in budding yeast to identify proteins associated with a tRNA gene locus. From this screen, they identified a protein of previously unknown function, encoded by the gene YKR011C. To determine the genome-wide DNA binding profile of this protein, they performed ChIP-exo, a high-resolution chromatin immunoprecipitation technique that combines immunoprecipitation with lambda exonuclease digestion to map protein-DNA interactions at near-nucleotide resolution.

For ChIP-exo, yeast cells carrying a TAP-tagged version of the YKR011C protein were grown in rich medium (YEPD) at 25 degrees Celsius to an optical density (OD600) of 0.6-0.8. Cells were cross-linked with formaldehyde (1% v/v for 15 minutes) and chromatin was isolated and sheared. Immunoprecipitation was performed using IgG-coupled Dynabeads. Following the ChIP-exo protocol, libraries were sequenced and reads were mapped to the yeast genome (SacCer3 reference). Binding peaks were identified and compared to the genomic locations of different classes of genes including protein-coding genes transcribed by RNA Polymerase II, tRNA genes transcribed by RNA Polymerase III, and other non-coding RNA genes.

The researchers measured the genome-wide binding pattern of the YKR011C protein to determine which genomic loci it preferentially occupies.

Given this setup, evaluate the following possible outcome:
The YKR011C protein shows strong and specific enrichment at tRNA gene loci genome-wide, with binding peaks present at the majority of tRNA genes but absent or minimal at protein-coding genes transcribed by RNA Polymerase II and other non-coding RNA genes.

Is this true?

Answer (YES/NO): NO